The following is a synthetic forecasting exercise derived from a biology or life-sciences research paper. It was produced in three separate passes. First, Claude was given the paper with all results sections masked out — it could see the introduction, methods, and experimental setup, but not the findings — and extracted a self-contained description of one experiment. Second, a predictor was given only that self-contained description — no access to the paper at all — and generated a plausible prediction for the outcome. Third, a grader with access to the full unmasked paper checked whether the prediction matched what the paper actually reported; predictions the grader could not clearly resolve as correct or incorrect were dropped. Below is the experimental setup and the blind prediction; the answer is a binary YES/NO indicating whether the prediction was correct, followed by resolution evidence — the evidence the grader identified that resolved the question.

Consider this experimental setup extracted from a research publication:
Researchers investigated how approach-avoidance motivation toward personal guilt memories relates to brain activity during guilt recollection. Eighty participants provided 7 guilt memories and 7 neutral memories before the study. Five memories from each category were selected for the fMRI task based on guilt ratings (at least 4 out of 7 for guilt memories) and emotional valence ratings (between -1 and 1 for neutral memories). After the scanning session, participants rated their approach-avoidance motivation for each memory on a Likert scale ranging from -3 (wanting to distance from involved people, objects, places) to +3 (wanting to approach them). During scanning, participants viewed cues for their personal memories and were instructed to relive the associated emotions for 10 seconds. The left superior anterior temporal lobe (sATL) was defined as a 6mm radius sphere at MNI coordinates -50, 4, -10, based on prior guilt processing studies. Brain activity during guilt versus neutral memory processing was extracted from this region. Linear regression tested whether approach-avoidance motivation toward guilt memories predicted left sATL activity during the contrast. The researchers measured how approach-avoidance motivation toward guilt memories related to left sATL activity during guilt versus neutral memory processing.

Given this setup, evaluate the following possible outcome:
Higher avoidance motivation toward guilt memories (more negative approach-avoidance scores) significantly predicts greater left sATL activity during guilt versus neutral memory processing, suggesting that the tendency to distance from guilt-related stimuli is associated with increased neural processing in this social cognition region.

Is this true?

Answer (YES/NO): NO